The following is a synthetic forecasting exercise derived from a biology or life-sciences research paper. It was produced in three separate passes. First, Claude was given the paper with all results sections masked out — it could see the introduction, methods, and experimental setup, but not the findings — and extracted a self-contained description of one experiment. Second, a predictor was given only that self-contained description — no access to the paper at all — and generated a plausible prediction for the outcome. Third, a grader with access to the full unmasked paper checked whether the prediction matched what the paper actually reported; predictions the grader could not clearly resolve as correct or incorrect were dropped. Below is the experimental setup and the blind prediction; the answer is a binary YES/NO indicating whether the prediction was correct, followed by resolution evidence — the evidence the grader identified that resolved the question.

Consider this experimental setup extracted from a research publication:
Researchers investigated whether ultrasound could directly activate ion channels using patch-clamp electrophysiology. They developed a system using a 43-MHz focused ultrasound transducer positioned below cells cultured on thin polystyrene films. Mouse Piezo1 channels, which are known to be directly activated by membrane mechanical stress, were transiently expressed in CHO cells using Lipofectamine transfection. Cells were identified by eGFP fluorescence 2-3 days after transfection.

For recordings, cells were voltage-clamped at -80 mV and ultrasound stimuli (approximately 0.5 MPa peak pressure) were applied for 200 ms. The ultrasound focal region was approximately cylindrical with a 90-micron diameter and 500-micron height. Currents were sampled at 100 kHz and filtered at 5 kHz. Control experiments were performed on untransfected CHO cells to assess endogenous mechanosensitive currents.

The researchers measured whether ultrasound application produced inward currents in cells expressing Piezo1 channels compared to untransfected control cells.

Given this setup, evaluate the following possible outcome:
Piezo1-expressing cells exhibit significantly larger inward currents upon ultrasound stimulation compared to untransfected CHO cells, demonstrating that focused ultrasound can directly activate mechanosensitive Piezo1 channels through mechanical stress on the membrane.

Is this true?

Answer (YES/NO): YES